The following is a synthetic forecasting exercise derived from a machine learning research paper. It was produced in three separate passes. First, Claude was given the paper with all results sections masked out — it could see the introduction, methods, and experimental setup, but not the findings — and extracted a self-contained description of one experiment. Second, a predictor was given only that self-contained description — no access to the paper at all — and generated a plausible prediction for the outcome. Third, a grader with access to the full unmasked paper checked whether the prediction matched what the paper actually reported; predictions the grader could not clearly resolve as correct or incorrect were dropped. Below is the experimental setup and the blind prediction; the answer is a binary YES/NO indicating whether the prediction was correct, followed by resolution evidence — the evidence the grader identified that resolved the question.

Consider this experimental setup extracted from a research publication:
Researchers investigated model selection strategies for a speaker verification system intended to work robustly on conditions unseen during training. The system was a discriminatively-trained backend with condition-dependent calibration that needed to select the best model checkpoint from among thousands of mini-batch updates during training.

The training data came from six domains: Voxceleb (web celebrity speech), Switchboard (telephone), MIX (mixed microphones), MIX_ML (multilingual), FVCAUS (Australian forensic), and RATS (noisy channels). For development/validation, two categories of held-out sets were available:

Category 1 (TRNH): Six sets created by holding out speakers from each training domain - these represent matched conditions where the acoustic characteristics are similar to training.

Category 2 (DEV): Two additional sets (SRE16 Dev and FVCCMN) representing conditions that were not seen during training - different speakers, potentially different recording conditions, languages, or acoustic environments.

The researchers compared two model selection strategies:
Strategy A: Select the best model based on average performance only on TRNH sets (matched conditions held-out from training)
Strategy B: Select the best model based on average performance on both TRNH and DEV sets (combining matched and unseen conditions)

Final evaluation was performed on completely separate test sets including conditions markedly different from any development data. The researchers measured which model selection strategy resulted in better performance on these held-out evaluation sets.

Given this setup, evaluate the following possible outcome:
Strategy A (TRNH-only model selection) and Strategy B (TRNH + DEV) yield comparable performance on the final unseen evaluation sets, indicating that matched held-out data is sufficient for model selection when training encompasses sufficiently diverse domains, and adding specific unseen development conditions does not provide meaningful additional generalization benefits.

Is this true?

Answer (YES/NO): NO